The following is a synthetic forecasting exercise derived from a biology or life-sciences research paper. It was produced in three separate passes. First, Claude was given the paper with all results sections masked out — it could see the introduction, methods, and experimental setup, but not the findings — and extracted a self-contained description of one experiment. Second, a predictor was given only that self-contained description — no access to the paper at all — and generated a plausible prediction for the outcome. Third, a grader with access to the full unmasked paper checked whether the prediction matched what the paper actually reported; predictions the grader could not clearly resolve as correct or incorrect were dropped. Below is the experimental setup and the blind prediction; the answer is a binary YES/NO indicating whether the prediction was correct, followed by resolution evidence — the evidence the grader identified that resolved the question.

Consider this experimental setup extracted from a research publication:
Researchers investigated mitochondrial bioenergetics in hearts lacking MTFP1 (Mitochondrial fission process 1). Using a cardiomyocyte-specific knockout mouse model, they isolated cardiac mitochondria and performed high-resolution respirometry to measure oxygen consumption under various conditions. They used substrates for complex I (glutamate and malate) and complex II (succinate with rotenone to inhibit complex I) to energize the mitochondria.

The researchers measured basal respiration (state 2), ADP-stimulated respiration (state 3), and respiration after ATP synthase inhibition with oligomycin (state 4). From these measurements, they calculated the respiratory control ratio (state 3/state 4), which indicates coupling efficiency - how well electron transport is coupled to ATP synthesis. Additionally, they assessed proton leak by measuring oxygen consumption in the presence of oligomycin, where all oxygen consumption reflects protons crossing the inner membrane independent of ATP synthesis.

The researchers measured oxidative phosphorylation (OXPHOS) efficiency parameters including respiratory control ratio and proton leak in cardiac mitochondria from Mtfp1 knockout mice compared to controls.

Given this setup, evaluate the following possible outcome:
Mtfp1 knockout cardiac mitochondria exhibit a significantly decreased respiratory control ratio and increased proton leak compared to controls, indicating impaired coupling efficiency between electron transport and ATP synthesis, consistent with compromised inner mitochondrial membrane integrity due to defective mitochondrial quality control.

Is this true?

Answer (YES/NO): NO